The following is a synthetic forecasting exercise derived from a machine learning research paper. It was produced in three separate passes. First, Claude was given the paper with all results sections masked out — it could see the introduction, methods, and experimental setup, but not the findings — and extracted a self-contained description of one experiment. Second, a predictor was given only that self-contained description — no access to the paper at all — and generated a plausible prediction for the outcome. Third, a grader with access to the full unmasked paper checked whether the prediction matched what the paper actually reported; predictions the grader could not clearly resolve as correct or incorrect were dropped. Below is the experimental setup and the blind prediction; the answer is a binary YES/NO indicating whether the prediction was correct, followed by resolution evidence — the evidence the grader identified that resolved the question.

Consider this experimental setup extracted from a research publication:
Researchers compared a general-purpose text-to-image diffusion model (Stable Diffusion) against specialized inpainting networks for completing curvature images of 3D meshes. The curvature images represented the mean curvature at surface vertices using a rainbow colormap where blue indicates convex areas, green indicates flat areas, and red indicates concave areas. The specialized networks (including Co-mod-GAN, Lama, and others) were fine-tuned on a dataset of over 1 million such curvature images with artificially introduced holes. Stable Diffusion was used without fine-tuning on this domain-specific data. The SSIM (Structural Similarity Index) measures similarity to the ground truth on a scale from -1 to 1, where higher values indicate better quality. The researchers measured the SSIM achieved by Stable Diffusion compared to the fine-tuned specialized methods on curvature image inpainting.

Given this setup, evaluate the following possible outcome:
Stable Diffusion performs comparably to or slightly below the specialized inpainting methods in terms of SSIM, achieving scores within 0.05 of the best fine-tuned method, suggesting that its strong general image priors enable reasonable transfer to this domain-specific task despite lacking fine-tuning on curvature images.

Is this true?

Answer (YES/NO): NO